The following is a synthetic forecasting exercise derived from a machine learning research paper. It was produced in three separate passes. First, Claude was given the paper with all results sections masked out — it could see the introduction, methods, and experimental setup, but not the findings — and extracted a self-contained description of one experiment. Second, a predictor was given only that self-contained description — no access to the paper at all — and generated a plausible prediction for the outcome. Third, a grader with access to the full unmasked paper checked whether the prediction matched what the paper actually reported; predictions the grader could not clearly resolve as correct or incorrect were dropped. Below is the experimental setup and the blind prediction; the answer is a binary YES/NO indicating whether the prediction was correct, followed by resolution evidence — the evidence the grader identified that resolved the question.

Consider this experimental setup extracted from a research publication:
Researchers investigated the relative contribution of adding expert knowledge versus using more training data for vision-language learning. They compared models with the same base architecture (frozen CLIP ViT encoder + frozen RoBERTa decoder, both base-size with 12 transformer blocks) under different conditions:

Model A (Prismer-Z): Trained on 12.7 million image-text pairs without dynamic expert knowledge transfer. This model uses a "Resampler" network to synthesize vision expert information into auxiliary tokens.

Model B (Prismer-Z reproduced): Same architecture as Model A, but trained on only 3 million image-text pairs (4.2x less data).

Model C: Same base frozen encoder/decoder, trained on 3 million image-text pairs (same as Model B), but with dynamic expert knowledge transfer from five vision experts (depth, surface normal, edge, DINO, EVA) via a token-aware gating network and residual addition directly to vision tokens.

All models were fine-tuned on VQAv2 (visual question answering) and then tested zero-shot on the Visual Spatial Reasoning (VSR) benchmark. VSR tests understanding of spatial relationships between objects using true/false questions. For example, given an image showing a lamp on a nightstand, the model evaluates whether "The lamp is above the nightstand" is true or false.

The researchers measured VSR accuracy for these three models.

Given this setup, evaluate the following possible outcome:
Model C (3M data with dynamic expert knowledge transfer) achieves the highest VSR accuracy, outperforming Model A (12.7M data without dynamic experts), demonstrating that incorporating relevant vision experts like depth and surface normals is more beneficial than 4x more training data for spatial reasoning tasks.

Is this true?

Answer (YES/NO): YES